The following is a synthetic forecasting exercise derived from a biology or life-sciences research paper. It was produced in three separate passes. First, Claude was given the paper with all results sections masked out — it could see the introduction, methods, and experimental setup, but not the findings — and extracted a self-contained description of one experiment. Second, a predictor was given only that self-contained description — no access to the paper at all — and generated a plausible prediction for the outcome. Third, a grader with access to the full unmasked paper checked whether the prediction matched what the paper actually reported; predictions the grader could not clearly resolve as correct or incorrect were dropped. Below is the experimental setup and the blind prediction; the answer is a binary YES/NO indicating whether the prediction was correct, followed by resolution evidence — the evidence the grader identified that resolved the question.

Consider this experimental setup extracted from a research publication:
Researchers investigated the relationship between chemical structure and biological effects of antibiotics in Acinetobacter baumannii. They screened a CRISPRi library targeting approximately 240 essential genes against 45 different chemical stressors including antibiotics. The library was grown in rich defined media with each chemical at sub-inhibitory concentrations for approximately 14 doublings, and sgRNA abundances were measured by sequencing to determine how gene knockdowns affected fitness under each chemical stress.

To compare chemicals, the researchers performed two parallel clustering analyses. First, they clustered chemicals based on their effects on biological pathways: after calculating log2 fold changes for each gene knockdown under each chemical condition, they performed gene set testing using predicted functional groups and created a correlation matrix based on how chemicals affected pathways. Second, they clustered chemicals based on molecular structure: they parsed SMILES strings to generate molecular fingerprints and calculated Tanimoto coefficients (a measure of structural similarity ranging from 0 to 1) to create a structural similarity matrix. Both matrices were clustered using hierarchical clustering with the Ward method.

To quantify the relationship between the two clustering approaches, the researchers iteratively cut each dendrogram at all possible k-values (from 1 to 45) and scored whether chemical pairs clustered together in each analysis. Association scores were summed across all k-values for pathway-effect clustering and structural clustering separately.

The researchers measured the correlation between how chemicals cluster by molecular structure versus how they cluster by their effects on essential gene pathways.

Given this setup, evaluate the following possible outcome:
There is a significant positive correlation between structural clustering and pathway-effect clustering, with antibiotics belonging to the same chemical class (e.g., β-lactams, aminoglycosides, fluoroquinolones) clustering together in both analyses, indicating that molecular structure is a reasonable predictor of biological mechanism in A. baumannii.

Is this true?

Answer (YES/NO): NO